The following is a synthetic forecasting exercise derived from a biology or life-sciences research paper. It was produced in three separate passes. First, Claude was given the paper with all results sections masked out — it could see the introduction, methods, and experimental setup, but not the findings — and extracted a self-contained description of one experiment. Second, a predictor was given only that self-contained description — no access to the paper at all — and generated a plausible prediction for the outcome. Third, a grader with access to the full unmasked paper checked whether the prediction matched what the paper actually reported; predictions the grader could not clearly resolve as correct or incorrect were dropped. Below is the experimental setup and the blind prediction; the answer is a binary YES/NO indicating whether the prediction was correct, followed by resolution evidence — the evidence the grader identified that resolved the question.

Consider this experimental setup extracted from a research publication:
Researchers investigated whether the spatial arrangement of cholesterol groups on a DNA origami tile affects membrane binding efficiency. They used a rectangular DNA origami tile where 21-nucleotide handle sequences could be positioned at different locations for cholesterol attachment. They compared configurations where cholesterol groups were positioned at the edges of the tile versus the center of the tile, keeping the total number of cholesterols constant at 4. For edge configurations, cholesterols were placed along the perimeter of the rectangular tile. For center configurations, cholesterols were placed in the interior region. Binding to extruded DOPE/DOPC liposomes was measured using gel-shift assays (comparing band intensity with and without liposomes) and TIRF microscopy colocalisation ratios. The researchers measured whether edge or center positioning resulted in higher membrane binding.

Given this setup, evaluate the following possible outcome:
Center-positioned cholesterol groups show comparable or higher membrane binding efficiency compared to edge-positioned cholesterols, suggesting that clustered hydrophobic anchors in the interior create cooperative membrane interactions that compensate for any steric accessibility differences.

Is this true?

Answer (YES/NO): NO